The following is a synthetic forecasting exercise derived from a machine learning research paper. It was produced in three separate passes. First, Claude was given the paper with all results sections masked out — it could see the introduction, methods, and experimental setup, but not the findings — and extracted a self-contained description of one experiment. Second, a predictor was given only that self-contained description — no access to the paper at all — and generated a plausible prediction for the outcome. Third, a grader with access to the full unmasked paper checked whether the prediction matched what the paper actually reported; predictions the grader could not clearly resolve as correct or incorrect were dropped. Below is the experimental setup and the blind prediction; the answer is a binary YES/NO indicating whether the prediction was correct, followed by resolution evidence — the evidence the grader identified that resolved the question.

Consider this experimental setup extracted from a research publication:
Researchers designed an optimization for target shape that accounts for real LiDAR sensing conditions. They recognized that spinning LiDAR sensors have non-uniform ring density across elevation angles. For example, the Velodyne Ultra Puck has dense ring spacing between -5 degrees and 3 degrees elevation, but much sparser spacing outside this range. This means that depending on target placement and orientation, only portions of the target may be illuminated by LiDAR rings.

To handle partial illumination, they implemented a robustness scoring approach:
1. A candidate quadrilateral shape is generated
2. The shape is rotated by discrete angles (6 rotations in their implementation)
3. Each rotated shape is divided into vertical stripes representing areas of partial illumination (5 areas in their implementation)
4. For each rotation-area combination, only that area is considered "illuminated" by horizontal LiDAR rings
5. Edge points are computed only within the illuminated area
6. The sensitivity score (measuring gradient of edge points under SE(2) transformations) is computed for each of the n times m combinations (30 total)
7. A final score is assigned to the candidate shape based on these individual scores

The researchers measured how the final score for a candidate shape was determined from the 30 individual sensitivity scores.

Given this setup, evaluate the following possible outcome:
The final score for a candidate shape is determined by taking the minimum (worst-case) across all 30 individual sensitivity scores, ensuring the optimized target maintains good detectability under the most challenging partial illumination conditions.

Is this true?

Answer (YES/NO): YES